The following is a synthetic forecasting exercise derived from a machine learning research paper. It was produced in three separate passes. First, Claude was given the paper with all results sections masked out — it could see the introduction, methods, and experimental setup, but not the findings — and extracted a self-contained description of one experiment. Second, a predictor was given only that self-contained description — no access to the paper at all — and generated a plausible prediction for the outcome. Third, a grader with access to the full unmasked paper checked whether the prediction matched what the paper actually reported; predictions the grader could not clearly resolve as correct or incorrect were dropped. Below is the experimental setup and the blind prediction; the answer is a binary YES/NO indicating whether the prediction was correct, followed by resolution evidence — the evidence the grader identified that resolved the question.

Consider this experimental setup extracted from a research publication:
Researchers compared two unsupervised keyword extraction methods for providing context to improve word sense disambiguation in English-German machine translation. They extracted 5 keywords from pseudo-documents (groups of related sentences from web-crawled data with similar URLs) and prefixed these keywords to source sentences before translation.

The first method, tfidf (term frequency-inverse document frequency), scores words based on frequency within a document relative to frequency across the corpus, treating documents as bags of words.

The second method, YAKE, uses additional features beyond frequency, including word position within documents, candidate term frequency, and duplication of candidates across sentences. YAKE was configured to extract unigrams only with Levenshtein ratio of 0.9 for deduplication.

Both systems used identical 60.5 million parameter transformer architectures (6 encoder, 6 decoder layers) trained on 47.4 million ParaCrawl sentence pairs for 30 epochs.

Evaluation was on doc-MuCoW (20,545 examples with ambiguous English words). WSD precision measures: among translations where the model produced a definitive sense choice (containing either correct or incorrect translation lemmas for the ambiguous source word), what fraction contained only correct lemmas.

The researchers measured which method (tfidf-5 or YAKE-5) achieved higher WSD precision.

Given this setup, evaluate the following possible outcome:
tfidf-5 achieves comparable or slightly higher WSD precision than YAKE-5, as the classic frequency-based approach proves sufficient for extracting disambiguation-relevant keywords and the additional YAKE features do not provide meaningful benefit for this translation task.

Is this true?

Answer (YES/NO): NO